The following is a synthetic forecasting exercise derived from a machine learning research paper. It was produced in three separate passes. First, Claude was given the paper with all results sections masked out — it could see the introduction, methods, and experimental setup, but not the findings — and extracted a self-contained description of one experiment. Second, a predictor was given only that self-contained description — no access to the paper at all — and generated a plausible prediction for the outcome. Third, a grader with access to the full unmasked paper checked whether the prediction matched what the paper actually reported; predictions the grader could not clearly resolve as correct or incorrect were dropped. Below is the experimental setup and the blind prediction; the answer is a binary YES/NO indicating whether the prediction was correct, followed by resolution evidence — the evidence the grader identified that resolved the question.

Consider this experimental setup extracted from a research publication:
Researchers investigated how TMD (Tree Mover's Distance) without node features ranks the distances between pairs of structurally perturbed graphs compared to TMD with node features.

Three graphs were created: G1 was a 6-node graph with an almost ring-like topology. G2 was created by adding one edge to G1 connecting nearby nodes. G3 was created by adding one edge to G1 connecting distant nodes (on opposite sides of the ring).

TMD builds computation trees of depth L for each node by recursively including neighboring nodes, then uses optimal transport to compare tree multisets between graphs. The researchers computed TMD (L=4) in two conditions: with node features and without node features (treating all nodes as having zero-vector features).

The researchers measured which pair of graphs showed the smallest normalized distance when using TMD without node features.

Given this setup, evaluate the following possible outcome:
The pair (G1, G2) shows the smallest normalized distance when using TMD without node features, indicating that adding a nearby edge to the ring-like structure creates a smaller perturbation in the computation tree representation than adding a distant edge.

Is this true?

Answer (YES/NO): NO